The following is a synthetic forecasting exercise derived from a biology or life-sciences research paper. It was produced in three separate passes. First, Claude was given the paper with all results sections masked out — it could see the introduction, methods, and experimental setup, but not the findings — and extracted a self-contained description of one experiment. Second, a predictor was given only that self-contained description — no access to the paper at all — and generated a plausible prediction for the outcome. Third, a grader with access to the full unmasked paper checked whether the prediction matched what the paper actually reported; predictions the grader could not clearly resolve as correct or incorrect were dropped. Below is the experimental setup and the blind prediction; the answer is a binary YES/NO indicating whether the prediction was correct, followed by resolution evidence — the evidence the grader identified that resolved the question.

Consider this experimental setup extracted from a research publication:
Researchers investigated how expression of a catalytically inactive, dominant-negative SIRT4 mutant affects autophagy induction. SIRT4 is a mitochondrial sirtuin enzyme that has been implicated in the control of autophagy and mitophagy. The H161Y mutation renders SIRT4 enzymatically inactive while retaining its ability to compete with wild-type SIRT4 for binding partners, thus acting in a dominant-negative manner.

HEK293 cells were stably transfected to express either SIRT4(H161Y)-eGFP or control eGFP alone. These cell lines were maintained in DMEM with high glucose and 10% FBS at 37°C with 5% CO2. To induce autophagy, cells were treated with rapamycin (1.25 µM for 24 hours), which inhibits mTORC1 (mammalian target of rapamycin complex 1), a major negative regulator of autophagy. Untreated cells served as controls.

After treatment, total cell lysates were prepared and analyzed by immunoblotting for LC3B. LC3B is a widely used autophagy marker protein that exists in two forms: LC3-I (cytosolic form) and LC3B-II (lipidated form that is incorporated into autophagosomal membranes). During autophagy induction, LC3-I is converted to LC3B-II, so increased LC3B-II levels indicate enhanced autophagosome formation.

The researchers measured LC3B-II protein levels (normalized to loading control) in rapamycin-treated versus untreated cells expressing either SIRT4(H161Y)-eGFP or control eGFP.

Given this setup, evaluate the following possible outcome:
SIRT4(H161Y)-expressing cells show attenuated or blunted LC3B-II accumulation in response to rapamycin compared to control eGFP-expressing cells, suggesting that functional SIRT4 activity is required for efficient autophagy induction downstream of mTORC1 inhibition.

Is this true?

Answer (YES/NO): YES